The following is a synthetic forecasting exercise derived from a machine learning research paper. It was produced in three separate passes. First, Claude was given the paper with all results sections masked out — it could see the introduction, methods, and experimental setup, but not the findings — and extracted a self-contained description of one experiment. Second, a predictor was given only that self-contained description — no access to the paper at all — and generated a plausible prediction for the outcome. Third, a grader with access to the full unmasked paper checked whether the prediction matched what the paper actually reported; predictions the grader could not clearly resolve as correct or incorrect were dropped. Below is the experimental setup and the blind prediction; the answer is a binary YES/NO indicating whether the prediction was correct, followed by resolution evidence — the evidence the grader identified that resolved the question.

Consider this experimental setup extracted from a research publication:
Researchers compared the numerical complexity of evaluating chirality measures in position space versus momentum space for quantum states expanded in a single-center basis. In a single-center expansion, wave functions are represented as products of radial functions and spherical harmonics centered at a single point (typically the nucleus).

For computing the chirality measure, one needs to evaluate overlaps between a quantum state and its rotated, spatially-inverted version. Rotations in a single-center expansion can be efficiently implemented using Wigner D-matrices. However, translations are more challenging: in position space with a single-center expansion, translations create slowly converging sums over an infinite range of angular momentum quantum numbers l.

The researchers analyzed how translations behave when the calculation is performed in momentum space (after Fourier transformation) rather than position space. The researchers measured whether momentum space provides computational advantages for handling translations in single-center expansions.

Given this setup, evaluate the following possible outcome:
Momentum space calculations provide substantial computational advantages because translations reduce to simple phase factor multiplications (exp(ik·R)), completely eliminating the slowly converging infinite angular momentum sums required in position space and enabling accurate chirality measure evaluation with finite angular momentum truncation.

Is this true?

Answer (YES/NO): YES